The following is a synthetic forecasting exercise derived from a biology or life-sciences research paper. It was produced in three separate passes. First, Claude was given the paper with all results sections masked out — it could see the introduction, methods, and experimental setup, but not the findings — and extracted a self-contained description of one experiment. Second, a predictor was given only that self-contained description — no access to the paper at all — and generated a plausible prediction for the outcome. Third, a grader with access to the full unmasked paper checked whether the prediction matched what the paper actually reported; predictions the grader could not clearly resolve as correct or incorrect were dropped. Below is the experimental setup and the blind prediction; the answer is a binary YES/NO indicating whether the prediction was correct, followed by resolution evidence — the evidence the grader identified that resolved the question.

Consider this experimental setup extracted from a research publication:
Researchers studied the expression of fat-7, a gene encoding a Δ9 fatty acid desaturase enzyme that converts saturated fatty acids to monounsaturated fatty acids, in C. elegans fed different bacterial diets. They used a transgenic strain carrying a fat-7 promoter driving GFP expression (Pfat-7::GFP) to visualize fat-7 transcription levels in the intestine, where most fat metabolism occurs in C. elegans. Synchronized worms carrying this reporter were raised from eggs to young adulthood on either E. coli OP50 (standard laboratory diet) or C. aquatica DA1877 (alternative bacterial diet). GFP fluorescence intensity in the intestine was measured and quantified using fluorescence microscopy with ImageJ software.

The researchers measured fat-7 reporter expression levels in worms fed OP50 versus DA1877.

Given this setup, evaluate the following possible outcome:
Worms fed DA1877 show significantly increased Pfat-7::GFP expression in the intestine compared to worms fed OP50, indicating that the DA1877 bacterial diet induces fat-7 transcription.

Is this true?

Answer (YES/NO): NO